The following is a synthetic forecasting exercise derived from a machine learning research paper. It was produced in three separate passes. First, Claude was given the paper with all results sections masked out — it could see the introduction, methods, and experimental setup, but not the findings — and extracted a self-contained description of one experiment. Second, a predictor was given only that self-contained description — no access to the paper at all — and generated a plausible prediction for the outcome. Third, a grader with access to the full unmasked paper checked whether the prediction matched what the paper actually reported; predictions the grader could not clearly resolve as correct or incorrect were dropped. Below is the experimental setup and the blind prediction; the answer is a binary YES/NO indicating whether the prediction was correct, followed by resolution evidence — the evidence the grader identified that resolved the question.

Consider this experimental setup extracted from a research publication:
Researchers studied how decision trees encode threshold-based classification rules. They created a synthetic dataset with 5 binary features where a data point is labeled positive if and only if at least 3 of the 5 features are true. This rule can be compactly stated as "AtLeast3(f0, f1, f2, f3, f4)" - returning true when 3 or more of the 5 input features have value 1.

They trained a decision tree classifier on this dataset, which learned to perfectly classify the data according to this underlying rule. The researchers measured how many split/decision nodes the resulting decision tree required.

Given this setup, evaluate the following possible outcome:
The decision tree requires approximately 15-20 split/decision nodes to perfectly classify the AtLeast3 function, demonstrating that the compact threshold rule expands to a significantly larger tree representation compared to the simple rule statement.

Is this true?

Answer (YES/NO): YES